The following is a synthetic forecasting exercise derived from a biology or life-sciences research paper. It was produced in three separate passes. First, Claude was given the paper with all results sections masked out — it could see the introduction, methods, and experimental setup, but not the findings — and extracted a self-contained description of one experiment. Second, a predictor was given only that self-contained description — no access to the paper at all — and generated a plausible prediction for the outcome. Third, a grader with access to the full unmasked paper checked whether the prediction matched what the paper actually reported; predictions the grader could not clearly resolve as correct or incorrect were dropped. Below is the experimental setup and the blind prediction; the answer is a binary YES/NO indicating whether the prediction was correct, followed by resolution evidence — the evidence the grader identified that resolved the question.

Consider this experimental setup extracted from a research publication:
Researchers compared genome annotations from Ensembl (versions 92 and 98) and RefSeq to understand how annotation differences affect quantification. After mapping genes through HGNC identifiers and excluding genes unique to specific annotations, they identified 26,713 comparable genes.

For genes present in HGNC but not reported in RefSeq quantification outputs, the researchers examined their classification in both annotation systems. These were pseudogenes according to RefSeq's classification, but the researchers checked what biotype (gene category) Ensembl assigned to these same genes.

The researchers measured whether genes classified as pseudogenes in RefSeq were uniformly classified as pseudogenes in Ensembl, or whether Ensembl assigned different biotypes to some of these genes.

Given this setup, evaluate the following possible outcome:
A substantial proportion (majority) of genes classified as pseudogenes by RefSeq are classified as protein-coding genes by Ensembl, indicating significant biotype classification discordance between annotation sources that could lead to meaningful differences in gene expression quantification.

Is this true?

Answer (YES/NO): NO